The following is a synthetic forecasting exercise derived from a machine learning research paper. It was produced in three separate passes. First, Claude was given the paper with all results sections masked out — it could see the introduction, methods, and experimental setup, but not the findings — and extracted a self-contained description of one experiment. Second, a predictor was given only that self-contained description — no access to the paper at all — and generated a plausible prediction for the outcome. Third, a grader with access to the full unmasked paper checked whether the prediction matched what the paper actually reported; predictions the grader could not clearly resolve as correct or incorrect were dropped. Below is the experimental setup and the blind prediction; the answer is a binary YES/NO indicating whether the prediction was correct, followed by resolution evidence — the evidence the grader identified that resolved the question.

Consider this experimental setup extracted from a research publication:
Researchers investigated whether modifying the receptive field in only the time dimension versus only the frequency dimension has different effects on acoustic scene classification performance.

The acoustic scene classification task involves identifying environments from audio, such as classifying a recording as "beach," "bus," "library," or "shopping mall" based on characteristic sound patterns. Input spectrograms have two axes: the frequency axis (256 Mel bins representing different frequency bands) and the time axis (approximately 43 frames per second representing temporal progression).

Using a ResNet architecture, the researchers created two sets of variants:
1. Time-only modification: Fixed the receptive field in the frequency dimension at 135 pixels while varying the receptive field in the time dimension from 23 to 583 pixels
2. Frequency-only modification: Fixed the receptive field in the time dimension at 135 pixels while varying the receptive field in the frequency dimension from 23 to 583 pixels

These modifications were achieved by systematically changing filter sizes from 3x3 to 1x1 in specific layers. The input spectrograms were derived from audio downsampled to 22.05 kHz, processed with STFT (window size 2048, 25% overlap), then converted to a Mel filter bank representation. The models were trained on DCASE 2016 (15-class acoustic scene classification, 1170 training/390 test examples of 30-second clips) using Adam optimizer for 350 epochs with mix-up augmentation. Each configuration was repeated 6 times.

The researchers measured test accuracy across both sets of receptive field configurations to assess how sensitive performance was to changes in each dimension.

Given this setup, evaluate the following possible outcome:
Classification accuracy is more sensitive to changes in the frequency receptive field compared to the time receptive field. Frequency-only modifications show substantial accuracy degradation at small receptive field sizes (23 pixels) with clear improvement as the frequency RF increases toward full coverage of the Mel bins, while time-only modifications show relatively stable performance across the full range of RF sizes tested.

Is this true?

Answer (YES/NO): NO